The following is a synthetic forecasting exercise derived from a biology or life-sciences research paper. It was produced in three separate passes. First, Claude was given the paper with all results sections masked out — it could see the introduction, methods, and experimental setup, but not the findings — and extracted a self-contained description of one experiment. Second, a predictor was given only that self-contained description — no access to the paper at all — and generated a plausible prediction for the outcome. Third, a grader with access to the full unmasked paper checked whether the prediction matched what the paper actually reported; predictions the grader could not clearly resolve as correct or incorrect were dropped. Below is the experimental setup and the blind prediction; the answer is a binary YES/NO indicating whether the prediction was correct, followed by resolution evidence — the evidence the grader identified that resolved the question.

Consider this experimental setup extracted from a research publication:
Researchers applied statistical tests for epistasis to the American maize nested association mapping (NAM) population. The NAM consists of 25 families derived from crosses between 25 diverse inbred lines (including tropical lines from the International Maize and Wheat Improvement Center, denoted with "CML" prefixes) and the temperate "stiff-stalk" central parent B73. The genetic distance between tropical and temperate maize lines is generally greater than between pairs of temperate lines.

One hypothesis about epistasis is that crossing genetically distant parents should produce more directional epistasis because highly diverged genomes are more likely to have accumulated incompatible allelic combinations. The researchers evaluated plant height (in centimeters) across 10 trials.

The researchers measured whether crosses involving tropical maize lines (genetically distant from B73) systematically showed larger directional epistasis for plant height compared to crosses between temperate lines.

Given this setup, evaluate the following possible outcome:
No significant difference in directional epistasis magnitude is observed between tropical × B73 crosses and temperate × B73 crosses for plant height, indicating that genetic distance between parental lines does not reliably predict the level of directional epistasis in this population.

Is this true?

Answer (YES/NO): YES